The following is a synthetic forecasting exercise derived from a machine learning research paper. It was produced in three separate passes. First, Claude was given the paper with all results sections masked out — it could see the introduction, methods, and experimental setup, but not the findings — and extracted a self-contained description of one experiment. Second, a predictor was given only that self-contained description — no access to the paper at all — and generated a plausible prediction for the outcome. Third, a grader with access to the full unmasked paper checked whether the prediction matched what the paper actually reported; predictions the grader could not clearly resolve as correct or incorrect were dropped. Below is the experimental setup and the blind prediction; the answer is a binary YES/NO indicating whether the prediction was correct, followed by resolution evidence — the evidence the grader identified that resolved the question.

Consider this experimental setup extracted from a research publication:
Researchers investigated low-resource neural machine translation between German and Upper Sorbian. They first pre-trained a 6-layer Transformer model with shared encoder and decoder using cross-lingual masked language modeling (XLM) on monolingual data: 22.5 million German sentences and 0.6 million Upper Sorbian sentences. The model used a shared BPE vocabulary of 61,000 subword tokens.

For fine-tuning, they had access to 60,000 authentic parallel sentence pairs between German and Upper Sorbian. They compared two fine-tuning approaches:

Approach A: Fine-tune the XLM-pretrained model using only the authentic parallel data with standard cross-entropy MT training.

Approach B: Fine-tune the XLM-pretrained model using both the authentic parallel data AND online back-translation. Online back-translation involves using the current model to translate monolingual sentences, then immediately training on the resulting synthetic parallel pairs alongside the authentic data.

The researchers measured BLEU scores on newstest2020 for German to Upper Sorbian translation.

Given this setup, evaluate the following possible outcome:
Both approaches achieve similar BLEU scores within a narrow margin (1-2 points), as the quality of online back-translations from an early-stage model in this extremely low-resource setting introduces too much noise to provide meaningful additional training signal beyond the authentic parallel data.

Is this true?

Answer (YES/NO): NO